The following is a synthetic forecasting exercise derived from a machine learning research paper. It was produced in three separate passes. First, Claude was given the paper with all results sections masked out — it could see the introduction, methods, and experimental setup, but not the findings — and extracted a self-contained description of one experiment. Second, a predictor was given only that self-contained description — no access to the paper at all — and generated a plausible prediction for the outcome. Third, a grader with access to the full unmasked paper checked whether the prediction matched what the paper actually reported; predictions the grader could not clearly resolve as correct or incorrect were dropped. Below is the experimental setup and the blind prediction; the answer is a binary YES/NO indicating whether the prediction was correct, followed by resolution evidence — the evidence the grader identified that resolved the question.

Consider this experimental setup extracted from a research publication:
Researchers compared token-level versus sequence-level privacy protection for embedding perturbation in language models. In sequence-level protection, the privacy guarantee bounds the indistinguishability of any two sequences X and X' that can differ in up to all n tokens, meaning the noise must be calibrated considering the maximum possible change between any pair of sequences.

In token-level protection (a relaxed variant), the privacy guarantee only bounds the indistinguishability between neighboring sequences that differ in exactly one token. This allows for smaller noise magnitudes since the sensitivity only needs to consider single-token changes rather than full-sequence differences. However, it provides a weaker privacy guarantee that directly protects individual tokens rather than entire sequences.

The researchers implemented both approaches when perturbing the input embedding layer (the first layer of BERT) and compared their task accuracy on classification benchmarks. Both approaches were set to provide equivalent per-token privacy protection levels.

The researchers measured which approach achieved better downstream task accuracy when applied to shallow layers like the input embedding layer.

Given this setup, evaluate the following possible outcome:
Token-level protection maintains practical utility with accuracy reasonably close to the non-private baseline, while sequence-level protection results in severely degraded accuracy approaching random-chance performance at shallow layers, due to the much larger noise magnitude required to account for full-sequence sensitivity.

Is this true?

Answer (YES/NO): NO